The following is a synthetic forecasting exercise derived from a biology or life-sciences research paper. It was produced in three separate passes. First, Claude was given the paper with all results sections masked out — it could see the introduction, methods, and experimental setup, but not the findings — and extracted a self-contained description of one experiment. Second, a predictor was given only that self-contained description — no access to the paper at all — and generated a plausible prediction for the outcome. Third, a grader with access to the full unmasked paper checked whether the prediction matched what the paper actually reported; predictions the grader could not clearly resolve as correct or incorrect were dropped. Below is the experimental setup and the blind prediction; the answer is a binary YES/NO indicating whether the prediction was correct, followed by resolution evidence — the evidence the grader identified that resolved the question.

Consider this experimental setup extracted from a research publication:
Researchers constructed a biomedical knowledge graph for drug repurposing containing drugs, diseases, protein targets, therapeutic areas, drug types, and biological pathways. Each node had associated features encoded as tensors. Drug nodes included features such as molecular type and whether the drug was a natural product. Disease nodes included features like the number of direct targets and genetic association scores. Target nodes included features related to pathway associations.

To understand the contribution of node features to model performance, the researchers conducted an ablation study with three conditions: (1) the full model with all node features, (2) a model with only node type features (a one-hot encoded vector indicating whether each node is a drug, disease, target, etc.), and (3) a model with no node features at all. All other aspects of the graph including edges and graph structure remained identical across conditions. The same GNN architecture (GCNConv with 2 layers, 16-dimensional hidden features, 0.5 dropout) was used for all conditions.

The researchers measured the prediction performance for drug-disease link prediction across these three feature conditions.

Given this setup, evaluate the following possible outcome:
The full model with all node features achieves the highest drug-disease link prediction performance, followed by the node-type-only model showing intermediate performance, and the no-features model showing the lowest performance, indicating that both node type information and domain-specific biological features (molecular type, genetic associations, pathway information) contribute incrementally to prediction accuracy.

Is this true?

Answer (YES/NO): NO